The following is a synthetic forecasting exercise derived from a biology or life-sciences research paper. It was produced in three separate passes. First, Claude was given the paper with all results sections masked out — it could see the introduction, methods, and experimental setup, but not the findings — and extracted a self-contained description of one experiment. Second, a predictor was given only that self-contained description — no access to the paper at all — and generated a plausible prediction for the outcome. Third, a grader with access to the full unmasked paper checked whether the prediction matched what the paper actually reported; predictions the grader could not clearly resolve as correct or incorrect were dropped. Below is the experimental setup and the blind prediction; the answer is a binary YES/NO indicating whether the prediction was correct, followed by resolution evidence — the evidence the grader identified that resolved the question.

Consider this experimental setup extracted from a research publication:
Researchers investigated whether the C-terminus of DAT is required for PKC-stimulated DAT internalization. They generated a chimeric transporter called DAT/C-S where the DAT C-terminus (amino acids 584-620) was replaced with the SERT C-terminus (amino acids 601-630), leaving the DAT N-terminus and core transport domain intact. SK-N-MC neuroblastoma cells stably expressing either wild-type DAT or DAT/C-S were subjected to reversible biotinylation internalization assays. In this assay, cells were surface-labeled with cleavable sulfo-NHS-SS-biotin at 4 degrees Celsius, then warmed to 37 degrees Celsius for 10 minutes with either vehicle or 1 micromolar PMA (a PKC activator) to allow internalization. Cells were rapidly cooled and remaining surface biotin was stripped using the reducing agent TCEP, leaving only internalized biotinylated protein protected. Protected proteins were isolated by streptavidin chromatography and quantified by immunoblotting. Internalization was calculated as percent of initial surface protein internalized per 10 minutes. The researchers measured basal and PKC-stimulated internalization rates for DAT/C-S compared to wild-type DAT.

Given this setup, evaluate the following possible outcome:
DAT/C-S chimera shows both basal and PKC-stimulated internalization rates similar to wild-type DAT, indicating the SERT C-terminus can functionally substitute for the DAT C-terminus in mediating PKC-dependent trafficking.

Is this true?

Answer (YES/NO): YES